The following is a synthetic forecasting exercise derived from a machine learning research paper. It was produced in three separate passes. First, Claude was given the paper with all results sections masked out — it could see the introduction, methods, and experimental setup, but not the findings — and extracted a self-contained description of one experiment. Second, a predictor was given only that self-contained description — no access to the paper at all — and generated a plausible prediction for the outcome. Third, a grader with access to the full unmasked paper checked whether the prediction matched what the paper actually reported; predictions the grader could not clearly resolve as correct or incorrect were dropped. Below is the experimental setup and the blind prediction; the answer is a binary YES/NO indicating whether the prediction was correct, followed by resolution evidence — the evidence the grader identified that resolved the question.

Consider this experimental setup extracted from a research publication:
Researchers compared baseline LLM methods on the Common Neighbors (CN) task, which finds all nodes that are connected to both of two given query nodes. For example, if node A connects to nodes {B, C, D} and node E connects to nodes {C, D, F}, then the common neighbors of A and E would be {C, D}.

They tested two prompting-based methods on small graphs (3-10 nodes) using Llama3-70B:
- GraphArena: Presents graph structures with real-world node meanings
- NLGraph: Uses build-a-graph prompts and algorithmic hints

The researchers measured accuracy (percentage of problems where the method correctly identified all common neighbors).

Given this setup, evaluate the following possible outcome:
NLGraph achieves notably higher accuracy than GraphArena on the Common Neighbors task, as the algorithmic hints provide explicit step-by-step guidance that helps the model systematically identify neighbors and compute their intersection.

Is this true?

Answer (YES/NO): NO